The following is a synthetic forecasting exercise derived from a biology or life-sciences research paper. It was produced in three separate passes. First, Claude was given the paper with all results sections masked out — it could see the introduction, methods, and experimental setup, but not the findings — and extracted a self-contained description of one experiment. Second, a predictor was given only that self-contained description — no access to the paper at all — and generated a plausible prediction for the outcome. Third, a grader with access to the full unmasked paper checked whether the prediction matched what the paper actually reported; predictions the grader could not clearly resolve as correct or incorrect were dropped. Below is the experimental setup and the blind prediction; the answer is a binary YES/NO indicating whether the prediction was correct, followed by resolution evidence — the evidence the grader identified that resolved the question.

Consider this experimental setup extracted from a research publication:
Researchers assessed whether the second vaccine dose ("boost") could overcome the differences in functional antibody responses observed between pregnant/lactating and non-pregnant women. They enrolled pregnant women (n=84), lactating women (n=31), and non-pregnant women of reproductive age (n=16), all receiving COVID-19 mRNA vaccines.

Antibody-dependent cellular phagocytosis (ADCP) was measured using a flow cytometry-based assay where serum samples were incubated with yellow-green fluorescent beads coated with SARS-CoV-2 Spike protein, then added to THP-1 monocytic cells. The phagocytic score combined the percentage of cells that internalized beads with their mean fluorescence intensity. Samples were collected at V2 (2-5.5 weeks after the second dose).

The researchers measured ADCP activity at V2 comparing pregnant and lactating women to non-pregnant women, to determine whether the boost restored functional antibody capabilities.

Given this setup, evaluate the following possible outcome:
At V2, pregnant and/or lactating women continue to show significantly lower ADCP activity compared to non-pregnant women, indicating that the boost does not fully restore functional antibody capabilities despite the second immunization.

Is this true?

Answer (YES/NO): NO